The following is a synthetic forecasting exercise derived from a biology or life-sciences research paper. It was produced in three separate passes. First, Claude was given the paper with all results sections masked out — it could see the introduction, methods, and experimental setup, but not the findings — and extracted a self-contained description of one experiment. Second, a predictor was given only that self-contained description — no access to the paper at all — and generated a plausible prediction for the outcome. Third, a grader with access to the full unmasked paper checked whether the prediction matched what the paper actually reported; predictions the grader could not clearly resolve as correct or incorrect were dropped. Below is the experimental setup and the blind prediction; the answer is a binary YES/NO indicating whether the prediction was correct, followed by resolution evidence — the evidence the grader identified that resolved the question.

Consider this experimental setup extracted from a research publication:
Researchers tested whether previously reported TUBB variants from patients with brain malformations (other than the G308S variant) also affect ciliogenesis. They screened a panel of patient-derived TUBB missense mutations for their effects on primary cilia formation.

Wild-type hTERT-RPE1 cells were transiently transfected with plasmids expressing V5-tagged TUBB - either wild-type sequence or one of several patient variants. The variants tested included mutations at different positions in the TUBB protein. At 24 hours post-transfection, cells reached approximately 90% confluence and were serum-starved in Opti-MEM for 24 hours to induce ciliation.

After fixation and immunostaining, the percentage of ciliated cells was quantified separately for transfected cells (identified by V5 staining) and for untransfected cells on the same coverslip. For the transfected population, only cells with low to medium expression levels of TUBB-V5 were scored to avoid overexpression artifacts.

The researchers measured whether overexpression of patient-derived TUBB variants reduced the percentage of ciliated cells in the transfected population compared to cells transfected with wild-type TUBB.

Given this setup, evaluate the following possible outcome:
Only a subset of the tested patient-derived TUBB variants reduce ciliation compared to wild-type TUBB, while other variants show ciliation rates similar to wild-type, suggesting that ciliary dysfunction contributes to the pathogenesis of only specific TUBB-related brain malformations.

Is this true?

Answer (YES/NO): YES